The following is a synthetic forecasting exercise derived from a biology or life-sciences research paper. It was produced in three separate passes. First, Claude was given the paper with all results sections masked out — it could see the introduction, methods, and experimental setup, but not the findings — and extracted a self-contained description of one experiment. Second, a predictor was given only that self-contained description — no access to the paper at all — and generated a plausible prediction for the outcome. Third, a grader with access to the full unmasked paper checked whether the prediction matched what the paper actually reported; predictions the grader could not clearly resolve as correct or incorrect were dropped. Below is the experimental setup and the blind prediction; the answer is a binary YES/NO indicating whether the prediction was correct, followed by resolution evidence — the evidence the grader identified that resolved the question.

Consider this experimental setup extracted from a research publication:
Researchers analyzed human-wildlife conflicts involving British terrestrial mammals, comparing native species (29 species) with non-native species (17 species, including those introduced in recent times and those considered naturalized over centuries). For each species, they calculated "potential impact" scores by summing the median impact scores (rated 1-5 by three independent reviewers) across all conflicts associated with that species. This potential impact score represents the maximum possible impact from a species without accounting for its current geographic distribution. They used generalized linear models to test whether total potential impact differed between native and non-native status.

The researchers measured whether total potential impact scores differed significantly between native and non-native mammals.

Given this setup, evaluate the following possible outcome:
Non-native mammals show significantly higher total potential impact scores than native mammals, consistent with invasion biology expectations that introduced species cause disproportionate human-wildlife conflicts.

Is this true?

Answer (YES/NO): YES